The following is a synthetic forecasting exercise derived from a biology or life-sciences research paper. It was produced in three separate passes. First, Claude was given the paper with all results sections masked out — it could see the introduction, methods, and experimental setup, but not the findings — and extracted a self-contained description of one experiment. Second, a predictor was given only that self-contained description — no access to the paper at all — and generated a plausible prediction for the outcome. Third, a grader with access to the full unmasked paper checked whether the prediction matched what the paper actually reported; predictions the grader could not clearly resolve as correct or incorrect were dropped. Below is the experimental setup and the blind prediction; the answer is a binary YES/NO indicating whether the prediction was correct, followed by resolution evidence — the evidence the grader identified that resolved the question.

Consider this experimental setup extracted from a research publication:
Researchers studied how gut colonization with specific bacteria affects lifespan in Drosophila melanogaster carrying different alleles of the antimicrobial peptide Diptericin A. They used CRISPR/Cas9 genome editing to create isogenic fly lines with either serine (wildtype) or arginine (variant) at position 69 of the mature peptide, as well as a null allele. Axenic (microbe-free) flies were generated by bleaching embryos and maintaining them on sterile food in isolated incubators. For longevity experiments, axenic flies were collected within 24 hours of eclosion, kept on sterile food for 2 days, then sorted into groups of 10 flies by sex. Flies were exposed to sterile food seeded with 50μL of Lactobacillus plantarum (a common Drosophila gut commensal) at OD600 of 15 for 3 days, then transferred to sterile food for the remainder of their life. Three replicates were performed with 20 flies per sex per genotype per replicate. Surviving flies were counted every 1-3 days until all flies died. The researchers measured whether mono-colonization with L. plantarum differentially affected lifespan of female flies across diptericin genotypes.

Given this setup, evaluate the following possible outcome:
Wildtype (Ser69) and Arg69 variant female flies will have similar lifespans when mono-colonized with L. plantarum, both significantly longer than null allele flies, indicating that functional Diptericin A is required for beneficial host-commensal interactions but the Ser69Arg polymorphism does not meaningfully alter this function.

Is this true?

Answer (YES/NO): YES